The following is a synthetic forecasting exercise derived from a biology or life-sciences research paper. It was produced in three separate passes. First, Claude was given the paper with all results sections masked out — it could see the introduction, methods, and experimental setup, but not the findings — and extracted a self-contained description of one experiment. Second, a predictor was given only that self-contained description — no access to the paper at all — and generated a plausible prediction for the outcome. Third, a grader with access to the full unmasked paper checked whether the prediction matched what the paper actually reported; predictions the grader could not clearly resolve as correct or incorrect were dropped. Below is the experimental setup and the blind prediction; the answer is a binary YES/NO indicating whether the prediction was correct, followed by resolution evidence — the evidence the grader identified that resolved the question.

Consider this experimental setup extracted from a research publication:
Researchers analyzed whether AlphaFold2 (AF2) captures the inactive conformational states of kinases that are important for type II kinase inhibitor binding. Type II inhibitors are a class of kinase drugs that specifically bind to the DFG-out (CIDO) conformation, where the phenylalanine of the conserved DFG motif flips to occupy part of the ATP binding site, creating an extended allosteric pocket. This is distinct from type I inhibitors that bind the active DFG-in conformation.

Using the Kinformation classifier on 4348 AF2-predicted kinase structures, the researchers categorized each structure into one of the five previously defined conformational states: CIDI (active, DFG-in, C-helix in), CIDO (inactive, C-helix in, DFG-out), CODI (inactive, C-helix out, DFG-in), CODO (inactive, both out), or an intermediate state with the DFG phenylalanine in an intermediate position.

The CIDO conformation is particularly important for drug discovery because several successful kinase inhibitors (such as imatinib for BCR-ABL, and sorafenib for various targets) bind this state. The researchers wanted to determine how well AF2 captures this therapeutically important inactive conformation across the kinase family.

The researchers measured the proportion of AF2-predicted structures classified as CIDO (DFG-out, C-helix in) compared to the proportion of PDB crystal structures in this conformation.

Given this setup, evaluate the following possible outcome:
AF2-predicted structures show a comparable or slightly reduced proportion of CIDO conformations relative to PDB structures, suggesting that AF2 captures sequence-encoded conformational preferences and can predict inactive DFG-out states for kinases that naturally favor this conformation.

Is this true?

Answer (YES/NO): NO